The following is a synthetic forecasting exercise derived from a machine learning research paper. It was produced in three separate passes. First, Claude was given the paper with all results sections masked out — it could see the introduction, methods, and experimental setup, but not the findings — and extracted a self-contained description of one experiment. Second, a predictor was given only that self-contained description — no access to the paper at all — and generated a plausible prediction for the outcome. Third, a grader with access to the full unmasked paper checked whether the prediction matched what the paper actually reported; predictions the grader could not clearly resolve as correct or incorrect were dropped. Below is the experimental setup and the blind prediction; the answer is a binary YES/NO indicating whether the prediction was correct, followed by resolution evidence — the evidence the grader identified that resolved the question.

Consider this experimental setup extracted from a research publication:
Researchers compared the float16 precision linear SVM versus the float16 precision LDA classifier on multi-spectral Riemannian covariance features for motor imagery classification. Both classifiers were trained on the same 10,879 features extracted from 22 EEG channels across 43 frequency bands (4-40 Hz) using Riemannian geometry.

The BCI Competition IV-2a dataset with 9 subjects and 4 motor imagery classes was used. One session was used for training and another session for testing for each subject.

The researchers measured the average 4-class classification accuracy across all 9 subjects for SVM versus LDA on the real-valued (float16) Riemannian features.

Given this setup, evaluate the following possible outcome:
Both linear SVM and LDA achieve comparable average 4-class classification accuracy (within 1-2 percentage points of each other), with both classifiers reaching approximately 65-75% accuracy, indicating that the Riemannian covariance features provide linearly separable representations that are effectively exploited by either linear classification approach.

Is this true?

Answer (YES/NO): NO